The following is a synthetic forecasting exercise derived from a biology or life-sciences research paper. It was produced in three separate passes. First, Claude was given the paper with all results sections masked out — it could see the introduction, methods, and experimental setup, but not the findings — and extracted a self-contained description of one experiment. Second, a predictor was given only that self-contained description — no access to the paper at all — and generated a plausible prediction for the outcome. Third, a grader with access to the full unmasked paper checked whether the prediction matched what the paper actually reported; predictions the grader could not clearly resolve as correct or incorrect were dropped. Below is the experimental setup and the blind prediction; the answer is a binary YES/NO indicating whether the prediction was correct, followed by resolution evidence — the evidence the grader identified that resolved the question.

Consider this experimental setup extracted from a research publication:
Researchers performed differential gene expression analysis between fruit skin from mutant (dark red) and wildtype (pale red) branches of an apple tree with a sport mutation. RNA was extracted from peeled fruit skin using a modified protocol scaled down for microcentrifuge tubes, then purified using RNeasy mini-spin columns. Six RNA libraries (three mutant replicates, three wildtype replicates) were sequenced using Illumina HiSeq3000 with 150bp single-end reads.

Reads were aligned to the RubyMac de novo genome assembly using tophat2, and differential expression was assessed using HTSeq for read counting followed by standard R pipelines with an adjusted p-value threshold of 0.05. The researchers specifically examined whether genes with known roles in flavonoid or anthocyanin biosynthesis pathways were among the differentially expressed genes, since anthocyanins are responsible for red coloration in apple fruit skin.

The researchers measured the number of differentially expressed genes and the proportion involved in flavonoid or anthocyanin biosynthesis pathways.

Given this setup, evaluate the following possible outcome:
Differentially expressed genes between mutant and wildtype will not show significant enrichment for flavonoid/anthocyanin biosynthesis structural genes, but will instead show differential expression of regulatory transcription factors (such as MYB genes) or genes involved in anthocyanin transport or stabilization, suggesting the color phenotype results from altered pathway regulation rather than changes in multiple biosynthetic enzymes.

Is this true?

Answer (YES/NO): NO